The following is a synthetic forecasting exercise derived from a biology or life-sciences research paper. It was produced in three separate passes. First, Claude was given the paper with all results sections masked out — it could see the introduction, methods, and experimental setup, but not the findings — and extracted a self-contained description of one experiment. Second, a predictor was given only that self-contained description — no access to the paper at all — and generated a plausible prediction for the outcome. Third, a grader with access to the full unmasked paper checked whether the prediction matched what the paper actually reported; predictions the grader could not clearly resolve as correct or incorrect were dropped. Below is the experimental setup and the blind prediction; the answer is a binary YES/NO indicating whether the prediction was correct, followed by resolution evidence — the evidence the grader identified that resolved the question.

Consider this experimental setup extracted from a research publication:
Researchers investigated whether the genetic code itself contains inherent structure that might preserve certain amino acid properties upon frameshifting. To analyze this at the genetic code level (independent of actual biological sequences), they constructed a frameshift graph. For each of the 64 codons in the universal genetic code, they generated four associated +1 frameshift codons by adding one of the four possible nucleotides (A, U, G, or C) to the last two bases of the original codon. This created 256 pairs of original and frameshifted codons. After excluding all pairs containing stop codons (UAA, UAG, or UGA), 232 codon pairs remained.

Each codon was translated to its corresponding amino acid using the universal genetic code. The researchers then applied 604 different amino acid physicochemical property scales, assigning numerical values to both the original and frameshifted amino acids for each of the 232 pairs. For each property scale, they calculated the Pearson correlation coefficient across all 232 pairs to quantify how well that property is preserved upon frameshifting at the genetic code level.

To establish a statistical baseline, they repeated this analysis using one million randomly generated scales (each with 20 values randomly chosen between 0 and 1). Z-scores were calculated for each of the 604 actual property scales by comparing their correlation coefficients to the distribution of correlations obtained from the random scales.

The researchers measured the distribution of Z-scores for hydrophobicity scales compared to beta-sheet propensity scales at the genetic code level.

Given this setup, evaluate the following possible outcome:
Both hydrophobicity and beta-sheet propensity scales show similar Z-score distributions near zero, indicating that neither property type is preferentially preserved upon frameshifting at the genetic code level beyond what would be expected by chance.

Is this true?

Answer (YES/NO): NO